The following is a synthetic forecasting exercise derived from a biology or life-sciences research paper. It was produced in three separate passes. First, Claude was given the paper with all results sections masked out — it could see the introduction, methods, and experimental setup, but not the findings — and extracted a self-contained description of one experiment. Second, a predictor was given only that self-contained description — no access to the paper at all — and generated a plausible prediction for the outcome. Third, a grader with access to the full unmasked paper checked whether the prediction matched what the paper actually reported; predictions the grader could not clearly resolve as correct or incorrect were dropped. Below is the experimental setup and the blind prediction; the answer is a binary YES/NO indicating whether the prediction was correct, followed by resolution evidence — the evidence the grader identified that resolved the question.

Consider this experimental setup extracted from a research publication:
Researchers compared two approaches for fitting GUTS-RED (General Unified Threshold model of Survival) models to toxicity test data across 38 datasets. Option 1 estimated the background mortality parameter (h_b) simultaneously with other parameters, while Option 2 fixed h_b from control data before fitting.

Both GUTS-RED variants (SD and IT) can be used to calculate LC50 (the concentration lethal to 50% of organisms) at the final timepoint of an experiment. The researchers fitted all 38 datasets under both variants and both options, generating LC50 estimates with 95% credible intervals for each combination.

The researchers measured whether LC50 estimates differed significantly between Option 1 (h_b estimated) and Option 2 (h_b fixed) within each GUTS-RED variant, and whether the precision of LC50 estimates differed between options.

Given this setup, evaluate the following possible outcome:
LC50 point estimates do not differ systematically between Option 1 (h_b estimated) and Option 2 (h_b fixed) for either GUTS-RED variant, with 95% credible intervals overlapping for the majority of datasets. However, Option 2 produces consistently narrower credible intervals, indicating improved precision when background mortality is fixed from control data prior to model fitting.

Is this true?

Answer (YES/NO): NO